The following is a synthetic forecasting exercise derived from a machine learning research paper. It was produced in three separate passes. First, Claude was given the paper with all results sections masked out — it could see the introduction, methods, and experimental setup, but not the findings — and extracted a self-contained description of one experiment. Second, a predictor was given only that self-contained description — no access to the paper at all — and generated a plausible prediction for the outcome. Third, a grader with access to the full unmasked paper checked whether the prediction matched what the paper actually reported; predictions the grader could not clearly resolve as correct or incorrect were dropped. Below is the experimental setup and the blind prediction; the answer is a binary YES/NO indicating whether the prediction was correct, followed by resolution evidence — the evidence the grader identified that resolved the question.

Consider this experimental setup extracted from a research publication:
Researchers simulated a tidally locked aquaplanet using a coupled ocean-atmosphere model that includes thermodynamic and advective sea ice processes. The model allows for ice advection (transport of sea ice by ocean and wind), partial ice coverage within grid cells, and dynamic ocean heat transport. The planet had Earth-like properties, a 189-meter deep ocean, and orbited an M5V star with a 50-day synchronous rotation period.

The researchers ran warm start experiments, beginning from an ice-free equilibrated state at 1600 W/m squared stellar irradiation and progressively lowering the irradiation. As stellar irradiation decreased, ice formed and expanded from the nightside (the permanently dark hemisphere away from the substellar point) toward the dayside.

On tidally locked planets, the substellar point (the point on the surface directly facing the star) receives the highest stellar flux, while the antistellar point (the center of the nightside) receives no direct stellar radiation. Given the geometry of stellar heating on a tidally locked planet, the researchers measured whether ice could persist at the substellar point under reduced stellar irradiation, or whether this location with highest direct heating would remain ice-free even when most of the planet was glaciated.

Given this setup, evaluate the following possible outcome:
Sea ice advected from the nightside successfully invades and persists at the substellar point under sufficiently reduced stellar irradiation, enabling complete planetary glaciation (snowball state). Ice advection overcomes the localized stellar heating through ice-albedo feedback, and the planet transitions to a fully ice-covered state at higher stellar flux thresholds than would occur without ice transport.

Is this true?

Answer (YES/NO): NO